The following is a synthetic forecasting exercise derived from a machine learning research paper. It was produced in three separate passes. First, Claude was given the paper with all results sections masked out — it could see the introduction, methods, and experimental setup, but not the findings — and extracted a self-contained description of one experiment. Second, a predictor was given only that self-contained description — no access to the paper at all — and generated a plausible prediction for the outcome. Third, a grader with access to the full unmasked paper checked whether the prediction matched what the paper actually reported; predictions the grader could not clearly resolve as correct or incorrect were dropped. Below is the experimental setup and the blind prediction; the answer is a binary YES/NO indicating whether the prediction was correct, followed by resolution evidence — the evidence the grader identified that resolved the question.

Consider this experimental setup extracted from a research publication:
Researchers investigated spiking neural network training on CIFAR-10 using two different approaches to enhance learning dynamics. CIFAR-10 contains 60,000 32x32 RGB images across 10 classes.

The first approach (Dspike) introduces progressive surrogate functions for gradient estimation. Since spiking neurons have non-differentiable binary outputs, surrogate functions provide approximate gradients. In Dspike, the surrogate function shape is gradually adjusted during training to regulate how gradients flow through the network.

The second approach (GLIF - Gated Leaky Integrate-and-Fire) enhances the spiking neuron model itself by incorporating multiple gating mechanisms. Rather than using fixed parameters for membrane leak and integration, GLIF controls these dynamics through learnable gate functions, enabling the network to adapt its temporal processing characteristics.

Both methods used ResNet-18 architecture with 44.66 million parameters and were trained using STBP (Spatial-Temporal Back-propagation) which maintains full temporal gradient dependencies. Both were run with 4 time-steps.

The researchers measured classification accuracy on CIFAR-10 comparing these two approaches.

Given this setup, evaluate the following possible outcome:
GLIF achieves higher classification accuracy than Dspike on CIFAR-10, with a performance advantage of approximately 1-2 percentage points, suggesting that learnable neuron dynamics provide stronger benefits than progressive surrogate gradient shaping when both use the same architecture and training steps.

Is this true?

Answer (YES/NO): YES